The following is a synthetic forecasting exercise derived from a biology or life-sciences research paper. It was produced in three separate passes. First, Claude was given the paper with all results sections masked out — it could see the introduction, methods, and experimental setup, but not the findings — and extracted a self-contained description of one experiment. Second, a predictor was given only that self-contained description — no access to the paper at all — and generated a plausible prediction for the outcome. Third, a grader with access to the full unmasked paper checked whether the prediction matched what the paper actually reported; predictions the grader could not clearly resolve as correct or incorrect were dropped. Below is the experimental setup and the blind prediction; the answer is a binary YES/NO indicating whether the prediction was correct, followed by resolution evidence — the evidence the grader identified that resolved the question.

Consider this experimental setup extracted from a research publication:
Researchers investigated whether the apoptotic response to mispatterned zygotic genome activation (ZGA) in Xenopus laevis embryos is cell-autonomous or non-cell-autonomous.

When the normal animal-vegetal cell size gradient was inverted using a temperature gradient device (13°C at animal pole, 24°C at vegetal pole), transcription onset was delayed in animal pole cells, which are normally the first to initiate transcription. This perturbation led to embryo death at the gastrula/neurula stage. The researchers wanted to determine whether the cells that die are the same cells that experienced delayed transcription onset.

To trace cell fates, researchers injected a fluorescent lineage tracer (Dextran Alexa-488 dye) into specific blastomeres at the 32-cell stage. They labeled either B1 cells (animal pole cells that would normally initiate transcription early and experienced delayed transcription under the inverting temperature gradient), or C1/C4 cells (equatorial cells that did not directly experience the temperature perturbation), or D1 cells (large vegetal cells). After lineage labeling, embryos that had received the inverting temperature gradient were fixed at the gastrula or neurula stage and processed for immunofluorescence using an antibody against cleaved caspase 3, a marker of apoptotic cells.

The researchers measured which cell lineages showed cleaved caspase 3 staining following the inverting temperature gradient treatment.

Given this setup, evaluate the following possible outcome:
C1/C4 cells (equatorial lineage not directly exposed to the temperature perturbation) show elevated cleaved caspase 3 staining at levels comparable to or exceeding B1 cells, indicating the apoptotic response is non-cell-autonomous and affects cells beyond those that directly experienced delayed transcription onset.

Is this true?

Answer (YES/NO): NO